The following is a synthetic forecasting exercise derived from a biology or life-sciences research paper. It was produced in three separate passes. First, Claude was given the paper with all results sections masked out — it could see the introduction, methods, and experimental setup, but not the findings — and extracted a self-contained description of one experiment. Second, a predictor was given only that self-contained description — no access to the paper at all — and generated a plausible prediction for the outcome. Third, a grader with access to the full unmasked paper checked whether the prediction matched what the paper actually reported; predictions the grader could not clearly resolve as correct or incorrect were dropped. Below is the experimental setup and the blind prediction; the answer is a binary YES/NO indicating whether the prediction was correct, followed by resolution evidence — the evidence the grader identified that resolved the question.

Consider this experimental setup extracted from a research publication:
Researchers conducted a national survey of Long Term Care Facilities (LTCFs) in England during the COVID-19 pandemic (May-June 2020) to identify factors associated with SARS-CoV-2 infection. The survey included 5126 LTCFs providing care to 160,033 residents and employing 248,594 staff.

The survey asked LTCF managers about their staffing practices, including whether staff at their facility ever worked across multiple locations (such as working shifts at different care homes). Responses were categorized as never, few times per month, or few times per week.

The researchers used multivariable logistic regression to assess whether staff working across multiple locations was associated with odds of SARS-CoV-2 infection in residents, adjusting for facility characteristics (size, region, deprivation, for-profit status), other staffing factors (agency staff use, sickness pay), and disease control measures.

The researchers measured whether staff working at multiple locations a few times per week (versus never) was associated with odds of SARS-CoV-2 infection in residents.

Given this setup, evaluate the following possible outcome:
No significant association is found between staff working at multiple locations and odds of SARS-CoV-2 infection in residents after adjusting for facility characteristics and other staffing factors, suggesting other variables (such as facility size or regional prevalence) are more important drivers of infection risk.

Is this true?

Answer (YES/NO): NO